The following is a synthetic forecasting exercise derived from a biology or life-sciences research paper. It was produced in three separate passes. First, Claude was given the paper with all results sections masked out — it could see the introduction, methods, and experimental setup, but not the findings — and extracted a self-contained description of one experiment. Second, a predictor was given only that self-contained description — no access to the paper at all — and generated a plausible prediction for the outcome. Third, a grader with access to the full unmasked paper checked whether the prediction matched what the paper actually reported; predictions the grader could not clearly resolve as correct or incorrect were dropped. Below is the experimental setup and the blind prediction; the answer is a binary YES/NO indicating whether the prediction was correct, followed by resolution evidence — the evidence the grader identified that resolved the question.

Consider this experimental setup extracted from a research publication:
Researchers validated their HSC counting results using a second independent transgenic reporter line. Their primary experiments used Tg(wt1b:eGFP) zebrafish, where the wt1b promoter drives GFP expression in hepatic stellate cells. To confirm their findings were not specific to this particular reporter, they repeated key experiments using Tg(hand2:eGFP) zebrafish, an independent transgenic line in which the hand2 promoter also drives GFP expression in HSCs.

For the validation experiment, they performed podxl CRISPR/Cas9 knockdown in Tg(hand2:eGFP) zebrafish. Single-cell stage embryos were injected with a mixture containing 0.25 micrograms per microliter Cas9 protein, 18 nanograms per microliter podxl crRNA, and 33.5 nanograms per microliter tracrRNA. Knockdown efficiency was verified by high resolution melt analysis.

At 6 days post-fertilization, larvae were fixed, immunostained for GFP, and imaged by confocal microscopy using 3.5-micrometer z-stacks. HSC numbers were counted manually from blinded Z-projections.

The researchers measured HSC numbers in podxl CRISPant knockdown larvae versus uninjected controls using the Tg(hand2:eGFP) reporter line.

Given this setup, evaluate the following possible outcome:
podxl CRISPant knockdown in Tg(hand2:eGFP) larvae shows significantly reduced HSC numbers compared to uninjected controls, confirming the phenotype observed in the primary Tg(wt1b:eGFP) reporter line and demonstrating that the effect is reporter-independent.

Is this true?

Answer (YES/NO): YES